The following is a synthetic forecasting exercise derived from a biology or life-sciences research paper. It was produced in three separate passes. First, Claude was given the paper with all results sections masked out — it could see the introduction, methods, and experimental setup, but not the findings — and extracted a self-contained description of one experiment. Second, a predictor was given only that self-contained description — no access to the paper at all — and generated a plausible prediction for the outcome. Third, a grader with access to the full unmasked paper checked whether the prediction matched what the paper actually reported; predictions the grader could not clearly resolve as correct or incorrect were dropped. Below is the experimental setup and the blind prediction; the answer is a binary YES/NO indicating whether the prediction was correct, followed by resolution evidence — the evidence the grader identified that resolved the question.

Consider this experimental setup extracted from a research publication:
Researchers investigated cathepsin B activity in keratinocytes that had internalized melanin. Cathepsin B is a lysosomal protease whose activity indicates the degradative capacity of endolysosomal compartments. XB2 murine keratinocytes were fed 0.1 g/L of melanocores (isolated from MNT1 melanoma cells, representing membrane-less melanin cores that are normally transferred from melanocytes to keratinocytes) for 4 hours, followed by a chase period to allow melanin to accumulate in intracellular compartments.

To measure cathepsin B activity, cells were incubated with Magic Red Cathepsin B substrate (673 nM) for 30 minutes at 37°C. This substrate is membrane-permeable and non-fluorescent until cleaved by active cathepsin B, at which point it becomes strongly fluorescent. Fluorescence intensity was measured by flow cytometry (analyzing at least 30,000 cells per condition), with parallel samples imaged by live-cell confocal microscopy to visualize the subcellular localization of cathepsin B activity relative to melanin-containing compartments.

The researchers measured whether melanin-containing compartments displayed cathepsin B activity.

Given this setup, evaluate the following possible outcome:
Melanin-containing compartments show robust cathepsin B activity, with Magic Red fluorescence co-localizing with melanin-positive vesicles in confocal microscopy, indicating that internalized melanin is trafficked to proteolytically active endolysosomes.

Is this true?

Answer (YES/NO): NO